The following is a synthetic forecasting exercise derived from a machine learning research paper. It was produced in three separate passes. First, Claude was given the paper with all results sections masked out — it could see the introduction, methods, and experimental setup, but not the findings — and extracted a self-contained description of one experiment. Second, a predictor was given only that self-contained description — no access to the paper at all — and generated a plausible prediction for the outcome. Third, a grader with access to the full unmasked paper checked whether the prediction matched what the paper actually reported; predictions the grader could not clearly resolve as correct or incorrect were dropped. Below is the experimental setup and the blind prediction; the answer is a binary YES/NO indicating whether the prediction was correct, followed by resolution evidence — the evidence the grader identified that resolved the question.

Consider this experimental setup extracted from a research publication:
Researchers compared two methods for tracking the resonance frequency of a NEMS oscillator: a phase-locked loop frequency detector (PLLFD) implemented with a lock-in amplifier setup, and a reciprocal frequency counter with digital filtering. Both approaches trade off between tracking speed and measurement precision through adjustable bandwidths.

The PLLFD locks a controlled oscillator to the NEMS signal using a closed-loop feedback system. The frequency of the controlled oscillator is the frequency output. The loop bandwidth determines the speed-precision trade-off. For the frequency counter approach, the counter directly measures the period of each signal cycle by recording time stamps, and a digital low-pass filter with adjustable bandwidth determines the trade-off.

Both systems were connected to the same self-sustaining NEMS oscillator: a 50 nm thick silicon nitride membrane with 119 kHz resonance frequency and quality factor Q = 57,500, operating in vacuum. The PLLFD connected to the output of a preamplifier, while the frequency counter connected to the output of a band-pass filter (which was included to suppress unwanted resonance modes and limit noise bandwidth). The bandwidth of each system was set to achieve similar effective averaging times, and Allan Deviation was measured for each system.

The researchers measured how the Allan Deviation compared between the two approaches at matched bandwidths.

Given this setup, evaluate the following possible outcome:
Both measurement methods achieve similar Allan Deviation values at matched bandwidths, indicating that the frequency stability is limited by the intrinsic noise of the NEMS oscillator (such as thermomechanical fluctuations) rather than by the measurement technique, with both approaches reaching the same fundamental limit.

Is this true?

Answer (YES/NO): NO